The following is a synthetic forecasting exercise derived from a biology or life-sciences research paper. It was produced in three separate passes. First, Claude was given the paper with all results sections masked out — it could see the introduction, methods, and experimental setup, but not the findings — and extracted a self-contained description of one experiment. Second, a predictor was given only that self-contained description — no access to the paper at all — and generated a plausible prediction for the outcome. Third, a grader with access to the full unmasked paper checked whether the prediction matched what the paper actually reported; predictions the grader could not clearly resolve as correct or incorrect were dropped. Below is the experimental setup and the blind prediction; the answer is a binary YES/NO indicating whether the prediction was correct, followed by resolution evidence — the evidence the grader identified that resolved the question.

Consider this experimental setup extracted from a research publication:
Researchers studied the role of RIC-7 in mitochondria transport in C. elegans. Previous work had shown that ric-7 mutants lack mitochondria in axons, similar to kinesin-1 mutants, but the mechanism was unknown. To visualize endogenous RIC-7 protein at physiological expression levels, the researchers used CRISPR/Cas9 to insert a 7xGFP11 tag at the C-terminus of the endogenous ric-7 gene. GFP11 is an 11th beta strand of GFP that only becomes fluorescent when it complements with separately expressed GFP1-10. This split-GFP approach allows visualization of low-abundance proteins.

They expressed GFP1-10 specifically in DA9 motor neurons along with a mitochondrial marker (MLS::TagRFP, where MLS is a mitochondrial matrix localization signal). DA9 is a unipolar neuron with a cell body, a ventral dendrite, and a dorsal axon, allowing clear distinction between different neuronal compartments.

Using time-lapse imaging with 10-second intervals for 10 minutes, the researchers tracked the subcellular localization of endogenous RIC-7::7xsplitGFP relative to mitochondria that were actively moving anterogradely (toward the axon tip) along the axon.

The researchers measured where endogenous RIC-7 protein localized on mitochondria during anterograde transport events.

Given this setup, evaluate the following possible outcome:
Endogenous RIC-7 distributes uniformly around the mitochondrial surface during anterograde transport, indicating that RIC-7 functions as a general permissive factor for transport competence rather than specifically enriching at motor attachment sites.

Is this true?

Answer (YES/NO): NO